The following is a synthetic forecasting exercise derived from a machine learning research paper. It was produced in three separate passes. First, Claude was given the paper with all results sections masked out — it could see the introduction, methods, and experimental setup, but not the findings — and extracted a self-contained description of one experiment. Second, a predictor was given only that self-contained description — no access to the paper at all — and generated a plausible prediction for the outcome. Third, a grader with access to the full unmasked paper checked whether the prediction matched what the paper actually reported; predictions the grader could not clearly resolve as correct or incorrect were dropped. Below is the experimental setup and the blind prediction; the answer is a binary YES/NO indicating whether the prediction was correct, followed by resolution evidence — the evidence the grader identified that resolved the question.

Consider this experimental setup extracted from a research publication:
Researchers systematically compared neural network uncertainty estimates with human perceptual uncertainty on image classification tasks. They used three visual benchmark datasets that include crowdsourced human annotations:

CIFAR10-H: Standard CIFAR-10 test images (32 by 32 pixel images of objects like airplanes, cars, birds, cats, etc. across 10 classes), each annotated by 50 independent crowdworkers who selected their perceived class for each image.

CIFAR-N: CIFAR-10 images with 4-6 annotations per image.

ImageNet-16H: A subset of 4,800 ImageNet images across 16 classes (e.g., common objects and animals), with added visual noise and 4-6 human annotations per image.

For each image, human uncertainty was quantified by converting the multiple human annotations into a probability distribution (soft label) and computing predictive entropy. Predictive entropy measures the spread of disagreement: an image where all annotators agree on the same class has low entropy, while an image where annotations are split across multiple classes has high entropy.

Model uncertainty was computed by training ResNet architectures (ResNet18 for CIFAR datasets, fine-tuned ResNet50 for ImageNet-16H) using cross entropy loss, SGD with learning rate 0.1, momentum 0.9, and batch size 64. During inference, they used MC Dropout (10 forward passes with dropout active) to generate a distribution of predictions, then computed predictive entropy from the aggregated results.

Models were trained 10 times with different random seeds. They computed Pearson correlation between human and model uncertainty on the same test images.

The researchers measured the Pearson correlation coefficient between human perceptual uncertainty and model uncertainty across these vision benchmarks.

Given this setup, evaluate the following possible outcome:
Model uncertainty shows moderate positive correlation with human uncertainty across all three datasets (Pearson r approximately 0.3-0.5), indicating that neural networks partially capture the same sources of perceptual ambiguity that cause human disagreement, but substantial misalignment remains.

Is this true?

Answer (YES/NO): NO